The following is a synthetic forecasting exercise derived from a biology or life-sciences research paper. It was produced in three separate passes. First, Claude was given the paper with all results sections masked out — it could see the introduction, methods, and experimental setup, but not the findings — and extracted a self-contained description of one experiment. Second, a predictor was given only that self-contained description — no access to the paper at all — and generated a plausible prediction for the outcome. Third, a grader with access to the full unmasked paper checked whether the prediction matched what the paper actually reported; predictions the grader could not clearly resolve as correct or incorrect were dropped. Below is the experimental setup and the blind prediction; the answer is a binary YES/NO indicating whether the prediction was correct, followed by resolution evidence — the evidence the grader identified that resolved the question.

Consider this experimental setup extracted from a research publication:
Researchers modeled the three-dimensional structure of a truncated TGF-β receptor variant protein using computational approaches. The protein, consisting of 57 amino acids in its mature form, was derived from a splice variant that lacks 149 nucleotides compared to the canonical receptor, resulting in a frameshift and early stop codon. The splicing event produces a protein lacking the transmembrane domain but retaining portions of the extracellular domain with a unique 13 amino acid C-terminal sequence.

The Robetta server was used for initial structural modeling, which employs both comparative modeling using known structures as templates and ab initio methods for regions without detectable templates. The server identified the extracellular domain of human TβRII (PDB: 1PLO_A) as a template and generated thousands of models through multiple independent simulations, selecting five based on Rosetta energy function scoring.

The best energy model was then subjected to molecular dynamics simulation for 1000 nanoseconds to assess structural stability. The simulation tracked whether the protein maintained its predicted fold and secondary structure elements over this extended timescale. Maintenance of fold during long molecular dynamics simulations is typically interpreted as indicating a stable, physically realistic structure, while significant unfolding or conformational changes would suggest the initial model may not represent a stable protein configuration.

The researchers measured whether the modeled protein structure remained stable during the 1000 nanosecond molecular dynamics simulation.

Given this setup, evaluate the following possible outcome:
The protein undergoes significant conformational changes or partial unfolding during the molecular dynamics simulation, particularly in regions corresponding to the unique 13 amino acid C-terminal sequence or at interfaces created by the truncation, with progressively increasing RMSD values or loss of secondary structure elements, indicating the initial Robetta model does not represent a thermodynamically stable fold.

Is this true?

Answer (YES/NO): NO